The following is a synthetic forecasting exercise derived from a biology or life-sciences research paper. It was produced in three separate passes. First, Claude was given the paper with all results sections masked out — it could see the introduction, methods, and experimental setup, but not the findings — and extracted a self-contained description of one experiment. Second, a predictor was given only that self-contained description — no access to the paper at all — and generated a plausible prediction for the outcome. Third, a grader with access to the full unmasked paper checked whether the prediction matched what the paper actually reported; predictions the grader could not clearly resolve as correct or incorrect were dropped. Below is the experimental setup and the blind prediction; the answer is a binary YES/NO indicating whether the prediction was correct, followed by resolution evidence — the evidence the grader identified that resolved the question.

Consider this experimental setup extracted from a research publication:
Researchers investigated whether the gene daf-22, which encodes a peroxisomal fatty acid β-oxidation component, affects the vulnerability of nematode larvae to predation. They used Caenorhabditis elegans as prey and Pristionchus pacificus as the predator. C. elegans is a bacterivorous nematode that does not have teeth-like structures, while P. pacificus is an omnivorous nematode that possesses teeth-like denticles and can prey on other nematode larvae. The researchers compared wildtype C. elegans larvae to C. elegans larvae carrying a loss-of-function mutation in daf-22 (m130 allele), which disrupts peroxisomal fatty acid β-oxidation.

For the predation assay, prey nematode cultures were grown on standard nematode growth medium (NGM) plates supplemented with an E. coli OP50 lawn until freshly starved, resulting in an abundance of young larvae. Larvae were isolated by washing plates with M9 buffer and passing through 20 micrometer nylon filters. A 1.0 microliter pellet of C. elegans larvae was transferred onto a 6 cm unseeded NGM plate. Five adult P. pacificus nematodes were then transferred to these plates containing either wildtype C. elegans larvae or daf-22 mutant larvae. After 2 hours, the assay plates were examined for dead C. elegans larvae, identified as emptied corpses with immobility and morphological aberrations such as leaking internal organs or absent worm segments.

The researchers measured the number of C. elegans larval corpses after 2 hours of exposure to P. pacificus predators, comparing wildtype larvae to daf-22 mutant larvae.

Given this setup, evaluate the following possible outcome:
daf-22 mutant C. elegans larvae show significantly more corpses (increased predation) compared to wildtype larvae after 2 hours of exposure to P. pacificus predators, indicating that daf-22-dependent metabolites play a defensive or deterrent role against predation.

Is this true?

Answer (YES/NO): YES